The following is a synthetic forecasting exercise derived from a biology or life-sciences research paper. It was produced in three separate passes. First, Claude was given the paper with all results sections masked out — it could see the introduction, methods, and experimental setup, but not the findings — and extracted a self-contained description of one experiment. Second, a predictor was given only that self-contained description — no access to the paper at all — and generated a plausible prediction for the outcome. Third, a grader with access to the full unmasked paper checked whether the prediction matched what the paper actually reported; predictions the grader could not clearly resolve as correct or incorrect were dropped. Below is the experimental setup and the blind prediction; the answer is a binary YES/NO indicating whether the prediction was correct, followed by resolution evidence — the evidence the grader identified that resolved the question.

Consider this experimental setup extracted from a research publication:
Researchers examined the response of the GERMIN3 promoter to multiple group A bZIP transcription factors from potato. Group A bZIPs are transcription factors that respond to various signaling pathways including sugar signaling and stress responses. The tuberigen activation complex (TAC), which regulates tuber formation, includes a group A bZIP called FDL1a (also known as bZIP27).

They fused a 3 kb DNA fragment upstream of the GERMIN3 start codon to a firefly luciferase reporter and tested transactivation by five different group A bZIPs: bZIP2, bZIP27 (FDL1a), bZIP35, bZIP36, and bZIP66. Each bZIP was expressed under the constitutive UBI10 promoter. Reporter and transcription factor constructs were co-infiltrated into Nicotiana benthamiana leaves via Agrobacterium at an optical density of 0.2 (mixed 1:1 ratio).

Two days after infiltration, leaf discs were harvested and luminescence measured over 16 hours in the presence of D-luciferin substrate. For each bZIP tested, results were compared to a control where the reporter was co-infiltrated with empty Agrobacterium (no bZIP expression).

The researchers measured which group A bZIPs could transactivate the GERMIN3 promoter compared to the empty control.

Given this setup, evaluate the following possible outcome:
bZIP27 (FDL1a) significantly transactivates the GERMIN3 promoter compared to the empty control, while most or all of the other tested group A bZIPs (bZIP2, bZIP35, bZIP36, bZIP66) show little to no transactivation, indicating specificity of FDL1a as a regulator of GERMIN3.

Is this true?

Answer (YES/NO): NO